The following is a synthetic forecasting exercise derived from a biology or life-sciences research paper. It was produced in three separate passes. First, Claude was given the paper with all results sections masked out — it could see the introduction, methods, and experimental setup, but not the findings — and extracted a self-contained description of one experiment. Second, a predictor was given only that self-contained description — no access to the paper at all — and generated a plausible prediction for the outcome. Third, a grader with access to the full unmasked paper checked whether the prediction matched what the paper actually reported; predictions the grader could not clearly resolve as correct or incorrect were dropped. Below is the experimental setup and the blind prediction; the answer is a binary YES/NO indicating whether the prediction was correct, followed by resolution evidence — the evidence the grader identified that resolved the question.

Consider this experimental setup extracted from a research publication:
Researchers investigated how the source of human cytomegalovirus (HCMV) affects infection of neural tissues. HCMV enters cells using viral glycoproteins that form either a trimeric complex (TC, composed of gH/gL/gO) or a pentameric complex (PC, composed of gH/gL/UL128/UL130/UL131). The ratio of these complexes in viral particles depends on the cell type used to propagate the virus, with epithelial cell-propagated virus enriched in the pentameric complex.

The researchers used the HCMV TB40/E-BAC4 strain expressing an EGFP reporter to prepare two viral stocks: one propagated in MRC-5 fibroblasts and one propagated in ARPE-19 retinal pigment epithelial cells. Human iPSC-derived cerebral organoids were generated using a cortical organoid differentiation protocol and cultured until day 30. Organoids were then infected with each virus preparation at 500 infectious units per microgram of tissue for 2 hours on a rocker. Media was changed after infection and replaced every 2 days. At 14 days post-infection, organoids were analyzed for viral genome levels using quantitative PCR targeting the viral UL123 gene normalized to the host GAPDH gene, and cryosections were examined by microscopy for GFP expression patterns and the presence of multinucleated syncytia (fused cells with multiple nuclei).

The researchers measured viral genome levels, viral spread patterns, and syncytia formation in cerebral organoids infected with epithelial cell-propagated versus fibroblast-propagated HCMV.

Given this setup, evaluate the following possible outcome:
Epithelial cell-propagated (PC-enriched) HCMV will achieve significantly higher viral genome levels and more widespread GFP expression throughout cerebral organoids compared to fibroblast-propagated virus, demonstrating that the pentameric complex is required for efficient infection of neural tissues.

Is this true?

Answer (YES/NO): NO